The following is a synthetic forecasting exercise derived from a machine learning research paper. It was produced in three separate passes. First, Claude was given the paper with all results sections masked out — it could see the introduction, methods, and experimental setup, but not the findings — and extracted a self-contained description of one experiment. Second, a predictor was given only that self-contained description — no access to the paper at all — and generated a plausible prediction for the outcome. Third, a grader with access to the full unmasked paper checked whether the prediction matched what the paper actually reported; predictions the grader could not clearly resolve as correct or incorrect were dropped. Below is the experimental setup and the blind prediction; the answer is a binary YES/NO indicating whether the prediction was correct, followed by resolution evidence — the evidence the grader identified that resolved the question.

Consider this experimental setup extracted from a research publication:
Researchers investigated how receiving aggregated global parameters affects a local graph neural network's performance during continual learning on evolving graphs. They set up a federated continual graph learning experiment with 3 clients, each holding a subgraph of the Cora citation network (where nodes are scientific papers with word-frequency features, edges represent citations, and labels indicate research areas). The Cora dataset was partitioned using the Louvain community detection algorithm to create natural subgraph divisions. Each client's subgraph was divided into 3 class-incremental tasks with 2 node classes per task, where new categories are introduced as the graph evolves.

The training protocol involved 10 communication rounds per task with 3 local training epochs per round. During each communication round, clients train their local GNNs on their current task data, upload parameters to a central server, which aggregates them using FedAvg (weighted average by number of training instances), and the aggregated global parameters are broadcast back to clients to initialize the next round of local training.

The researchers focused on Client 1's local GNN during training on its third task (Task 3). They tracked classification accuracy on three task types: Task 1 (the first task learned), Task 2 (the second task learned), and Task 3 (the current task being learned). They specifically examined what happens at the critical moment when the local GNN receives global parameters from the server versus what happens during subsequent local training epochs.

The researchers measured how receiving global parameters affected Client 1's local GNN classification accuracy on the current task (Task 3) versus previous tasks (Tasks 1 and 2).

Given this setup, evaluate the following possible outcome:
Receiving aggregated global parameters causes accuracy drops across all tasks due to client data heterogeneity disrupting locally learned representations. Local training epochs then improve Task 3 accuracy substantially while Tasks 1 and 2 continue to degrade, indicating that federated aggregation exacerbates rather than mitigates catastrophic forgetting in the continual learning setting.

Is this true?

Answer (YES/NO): NO